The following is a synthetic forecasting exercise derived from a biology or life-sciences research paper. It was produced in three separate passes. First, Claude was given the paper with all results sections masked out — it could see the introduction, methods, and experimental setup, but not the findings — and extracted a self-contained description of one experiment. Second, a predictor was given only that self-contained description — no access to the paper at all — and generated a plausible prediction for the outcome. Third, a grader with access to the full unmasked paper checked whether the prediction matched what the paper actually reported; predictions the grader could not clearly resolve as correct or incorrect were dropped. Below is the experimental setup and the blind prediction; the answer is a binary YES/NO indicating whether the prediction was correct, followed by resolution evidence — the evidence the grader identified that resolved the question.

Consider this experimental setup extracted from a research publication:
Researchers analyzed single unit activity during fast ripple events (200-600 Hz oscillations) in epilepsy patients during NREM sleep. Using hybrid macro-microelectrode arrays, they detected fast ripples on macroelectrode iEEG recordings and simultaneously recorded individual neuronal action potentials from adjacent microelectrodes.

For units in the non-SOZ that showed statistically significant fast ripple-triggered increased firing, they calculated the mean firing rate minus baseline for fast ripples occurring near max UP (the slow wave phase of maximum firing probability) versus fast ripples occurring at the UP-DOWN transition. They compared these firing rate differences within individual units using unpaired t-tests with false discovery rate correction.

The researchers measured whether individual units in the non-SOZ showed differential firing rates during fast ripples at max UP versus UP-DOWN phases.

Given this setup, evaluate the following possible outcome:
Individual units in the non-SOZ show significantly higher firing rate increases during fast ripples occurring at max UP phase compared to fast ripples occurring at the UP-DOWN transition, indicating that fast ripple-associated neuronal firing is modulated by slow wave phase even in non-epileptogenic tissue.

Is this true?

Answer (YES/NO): NO